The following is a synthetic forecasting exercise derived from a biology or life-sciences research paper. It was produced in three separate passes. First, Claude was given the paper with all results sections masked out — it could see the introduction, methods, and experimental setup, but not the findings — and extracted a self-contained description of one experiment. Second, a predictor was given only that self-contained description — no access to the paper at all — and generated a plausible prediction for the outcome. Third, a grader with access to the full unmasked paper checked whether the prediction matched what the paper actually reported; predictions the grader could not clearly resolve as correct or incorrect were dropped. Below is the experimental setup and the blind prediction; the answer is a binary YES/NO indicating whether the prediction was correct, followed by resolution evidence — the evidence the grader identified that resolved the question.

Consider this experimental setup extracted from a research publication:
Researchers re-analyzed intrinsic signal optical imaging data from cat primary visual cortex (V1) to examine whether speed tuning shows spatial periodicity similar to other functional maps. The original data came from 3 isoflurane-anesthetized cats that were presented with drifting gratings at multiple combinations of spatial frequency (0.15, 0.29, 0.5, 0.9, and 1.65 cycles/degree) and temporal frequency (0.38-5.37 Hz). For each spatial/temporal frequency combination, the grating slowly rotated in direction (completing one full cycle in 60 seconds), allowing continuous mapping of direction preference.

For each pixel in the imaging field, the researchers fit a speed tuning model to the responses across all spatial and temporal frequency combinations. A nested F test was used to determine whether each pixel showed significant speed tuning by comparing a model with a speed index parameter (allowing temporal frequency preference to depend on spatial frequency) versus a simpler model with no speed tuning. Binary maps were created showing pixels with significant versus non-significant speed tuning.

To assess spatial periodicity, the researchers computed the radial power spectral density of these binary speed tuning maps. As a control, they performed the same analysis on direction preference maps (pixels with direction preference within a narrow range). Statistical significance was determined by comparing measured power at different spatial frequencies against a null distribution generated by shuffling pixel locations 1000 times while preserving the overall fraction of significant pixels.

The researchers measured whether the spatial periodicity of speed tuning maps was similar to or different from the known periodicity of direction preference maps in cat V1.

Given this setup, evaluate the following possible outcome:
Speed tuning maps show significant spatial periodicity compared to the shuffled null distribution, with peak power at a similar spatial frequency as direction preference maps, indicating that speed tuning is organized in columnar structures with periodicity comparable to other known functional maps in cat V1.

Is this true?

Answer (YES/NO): YES